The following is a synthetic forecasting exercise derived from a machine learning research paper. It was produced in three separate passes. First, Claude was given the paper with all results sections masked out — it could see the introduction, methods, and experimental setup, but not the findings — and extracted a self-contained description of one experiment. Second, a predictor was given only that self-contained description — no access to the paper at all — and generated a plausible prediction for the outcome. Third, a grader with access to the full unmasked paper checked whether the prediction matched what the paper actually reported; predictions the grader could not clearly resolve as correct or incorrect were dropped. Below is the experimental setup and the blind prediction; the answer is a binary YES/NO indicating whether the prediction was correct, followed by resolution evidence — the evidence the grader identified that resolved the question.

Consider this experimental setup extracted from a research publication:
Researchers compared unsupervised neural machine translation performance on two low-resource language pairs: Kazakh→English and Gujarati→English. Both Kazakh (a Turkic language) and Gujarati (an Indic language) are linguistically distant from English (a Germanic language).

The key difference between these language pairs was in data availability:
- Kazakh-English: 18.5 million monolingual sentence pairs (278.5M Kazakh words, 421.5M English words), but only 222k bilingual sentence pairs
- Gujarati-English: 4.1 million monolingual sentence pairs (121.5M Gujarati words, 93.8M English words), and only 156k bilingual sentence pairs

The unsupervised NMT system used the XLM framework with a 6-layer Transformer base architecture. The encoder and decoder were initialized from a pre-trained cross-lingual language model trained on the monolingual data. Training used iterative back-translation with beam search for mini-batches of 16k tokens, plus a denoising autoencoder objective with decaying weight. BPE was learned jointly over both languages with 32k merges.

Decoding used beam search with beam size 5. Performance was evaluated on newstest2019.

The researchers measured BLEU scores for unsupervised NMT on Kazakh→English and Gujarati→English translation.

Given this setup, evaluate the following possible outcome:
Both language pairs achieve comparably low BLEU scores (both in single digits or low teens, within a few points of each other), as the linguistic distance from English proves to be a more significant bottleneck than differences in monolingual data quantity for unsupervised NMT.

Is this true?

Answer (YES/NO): YES